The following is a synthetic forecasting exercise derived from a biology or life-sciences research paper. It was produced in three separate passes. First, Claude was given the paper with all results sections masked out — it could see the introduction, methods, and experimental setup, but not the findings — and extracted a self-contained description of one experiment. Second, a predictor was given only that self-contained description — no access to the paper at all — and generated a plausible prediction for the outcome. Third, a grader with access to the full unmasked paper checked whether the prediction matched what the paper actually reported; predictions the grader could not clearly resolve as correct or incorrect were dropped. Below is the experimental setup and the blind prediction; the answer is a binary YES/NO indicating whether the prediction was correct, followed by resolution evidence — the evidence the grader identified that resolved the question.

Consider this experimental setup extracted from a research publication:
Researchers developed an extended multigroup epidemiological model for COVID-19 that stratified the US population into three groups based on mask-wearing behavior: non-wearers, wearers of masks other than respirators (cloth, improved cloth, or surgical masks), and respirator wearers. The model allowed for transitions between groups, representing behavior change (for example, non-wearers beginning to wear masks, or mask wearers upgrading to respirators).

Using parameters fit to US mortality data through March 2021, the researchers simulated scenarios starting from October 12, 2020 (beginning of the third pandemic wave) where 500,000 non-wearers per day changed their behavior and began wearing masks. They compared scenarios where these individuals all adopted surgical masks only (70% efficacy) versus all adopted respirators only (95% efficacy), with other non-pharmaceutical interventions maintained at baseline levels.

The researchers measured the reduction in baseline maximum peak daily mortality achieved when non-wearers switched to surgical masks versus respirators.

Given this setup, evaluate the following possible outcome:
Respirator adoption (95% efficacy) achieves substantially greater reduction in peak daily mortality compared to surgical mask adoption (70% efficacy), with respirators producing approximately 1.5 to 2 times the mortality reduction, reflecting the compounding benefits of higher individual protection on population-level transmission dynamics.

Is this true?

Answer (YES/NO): NO